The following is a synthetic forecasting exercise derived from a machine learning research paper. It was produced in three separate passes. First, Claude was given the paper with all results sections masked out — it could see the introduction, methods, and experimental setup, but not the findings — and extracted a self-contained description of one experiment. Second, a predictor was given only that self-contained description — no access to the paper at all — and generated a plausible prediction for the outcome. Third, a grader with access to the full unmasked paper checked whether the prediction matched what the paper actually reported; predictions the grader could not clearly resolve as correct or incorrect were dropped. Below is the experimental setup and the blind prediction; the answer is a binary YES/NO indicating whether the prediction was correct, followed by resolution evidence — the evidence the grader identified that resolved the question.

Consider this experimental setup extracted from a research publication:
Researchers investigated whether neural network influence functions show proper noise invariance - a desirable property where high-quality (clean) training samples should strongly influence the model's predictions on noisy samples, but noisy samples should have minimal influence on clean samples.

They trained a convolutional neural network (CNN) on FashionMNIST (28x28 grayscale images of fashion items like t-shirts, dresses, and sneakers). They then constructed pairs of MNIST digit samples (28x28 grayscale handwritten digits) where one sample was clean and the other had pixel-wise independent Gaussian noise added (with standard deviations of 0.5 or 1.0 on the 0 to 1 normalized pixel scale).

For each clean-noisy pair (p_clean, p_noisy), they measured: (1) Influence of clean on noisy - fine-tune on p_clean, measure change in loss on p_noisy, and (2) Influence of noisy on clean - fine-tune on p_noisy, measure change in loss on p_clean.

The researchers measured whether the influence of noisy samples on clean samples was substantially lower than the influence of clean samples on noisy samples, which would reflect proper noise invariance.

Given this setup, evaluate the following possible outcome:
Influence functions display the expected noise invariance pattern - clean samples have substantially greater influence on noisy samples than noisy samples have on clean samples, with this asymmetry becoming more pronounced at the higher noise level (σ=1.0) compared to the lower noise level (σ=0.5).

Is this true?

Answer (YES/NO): NO